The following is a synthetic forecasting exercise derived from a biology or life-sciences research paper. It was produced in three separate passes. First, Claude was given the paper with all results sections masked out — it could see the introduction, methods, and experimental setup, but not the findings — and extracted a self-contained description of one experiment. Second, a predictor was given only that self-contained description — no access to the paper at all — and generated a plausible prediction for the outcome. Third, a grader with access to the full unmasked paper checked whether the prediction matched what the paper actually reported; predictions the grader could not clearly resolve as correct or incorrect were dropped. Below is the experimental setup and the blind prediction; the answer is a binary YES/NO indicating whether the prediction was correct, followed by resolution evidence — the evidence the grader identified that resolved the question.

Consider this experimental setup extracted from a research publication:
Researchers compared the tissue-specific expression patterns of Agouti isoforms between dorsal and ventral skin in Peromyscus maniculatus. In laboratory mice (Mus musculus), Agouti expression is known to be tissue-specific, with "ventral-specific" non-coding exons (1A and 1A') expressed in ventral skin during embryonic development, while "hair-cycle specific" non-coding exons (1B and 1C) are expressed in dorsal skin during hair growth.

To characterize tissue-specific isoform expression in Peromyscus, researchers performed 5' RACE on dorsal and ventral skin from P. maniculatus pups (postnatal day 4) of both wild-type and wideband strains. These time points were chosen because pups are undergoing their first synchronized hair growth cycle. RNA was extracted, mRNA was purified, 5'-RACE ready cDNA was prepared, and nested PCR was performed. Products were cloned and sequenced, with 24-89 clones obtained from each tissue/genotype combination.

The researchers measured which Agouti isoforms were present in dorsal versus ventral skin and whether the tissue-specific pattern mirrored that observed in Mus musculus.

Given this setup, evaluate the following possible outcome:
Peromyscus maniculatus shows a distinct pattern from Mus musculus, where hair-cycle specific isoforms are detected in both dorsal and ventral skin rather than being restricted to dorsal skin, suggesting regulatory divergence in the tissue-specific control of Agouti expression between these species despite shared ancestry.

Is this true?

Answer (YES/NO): NO